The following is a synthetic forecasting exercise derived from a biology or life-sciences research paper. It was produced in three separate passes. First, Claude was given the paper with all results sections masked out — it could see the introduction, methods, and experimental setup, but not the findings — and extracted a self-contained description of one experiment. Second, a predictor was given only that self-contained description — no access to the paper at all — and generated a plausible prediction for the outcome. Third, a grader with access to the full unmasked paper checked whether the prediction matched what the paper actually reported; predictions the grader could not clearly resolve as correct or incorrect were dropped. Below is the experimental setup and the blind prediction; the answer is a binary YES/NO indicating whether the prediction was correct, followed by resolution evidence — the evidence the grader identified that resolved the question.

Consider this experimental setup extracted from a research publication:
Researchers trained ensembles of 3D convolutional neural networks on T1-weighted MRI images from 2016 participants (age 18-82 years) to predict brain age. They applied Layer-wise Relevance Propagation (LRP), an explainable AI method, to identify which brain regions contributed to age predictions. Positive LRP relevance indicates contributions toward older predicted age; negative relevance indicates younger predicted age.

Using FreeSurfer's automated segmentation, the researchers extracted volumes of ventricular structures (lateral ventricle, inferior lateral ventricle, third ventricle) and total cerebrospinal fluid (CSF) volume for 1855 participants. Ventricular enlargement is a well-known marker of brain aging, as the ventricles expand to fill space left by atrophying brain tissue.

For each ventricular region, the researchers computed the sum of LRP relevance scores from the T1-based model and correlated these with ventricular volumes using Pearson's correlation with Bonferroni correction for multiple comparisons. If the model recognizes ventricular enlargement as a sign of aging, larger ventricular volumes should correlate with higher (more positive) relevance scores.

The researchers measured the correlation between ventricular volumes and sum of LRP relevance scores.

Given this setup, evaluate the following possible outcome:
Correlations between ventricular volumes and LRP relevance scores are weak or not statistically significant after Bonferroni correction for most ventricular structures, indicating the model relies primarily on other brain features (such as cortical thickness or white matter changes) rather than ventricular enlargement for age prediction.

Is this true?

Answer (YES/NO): NO